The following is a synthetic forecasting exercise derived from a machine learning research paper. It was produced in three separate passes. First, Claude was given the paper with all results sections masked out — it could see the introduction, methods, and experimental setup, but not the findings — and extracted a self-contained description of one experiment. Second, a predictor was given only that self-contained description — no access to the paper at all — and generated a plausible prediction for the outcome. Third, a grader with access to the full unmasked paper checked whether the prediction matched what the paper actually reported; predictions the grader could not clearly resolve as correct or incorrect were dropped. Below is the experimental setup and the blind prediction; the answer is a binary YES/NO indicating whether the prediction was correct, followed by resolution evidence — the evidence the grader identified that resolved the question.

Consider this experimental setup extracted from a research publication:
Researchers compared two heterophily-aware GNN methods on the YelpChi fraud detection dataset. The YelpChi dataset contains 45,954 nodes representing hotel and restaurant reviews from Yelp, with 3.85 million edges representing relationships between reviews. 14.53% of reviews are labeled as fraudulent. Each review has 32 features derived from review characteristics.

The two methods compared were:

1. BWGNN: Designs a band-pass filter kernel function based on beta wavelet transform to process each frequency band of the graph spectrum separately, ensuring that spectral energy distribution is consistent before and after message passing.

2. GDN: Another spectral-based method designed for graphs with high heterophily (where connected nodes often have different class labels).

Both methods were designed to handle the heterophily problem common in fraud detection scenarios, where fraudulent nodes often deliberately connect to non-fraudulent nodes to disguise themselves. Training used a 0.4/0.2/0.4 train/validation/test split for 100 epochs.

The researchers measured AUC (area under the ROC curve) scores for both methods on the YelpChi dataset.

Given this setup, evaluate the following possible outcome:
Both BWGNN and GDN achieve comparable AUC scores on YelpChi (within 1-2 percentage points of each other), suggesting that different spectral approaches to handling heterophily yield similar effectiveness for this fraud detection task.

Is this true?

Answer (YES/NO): YES